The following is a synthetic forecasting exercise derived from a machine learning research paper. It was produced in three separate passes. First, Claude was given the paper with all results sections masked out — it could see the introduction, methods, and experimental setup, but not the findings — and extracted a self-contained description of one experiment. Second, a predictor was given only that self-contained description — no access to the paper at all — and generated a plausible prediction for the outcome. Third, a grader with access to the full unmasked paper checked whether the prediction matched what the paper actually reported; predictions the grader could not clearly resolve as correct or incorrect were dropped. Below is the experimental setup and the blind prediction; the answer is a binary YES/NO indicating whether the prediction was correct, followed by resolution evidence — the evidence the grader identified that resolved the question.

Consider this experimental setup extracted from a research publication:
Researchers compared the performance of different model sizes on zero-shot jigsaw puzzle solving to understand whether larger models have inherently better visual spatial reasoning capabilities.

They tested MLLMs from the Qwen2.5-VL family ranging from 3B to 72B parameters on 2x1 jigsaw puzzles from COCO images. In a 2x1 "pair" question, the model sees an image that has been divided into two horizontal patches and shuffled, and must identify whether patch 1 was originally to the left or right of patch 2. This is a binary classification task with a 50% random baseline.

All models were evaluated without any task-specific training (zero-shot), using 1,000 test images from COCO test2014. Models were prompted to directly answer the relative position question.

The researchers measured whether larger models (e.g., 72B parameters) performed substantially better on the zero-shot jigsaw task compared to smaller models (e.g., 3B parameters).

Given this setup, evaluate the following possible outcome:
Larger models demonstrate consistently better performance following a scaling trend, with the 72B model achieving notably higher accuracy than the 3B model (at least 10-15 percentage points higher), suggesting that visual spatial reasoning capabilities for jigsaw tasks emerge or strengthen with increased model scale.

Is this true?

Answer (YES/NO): NO